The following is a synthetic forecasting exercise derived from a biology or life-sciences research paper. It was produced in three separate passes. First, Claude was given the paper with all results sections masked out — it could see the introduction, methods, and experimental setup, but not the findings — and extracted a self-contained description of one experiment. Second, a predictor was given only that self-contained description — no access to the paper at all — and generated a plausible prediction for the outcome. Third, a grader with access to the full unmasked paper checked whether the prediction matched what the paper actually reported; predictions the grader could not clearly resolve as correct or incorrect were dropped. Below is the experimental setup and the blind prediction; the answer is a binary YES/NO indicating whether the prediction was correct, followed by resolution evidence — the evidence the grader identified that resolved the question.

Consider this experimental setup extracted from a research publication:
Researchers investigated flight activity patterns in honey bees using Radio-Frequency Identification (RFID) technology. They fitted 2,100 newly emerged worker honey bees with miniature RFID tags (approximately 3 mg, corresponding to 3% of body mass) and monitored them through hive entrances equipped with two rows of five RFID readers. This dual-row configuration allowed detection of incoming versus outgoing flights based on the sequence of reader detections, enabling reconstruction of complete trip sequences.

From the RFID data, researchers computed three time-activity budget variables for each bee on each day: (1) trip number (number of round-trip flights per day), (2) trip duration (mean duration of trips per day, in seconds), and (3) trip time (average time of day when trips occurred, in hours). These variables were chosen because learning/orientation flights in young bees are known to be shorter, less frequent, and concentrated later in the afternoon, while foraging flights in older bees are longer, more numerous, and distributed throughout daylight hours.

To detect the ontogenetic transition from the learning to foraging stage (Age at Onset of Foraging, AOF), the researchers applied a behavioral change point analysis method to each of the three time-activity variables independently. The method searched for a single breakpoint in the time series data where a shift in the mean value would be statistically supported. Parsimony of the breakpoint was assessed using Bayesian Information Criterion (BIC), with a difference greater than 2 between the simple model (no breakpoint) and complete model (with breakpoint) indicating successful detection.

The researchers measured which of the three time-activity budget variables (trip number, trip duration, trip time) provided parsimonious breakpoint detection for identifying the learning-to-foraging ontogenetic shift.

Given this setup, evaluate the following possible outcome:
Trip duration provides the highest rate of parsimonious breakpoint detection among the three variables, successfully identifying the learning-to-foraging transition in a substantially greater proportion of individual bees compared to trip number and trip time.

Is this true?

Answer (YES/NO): NO